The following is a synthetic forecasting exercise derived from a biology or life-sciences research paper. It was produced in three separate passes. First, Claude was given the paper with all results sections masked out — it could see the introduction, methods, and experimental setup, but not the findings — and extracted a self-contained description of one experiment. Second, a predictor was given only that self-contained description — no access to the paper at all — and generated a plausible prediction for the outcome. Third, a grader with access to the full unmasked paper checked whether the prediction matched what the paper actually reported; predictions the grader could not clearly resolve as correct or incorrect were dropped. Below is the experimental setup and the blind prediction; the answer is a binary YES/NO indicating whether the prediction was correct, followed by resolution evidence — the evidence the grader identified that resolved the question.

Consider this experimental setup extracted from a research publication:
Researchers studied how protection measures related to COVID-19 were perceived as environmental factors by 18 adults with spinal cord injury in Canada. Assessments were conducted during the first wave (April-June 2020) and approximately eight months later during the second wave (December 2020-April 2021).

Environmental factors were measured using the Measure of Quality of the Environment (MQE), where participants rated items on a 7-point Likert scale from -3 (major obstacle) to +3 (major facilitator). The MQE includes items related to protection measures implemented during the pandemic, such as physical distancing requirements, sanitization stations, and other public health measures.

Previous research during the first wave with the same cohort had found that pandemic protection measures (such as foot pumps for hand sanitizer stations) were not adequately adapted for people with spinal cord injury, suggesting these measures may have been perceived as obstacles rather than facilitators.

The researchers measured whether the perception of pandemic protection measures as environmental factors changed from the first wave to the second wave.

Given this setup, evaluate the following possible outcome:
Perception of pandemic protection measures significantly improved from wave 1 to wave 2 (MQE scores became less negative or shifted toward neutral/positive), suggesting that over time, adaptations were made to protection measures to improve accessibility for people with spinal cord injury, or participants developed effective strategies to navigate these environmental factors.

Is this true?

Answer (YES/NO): YES